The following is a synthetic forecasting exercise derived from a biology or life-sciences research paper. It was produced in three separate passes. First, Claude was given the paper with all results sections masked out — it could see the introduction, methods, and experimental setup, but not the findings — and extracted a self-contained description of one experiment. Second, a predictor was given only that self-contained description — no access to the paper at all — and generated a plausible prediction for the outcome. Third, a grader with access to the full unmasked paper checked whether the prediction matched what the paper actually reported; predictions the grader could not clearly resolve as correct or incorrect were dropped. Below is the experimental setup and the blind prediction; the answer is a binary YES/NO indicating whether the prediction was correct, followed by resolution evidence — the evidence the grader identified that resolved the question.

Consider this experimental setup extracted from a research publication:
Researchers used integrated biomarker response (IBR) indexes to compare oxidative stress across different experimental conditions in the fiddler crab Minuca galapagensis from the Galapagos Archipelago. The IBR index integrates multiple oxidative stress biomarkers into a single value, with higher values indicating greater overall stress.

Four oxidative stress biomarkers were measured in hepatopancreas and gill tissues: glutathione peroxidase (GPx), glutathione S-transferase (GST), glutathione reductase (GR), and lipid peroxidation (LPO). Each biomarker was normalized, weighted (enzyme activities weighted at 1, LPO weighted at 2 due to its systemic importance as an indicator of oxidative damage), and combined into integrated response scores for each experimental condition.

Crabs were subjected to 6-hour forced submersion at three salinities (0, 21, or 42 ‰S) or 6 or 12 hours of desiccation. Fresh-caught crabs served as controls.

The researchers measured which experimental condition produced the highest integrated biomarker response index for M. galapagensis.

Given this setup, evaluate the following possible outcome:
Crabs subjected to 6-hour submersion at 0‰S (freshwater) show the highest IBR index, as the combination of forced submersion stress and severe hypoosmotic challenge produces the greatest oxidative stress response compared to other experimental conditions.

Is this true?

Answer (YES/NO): NO